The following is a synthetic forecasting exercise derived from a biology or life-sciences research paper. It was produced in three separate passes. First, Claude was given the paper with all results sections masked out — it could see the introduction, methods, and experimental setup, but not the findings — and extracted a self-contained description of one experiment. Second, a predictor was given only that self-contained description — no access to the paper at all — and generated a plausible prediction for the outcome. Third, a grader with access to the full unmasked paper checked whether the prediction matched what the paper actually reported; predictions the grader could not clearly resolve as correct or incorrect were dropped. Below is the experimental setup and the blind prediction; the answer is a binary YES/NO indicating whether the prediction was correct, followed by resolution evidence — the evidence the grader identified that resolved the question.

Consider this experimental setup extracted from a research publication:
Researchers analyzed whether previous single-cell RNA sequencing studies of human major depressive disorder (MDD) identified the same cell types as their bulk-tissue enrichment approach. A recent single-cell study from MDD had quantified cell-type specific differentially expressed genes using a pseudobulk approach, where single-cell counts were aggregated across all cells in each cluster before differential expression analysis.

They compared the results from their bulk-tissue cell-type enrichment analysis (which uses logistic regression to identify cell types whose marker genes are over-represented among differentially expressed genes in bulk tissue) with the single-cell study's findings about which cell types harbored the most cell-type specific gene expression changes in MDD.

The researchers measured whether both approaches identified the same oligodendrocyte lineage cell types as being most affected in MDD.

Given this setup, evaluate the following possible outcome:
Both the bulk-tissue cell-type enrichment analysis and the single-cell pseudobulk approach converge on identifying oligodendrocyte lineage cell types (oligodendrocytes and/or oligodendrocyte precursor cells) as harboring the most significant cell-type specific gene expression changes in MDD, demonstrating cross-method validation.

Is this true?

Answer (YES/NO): NO